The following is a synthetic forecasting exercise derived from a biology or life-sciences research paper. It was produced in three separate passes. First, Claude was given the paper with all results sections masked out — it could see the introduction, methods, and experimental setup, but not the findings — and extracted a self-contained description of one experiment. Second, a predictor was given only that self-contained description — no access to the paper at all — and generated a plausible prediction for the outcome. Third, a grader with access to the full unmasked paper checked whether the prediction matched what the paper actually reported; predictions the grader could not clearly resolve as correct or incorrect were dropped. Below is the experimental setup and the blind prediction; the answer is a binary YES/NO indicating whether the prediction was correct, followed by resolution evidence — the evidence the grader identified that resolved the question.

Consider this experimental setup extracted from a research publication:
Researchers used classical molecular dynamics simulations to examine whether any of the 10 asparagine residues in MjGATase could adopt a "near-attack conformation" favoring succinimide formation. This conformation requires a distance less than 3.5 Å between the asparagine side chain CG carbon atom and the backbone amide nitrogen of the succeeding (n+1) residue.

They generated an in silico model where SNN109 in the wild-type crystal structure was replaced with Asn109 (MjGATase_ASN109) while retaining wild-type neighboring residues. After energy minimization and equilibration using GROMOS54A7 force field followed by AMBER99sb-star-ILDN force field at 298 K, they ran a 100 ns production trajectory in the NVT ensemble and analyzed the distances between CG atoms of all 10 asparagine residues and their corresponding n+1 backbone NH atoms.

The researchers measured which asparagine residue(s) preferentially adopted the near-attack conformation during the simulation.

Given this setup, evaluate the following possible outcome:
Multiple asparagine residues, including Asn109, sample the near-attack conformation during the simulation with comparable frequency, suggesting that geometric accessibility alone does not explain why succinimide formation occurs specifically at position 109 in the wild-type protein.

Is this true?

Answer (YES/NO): NO